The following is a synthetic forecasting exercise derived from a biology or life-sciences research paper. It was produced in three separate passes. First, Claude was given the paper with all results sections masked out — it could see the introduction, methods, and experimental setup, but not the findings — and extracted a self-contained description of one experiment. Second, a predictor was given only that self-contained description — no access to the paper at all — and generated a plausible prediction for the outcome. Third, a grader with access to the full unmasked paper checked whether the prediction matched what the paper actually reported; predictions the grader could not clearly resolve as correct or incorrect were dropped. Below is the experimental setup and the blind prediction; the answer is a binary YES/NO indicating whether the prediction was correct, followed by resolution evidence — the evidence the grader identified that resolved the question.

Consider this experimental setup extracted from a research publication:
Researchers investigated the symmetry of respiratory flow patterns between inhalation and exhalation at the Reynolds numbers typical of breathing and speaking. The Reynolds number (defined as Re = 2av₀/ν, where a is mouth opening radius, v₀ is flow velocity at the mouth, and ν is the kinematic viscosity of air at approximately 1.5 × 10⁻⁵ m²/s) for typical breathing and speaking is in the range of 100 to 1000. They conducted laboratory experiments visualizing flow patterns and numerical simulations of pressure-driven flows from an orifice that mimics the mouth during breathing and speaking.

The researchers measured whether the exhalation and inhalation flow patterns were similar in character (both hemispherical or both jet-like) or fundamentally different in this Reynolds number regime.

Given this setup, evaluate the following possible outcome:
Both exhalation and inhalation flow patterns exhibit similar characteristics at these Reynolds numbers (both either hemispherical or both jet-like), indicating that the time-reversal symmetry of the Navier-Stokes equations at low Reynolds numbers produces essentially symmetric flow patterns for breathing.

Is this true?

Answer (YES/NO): NO